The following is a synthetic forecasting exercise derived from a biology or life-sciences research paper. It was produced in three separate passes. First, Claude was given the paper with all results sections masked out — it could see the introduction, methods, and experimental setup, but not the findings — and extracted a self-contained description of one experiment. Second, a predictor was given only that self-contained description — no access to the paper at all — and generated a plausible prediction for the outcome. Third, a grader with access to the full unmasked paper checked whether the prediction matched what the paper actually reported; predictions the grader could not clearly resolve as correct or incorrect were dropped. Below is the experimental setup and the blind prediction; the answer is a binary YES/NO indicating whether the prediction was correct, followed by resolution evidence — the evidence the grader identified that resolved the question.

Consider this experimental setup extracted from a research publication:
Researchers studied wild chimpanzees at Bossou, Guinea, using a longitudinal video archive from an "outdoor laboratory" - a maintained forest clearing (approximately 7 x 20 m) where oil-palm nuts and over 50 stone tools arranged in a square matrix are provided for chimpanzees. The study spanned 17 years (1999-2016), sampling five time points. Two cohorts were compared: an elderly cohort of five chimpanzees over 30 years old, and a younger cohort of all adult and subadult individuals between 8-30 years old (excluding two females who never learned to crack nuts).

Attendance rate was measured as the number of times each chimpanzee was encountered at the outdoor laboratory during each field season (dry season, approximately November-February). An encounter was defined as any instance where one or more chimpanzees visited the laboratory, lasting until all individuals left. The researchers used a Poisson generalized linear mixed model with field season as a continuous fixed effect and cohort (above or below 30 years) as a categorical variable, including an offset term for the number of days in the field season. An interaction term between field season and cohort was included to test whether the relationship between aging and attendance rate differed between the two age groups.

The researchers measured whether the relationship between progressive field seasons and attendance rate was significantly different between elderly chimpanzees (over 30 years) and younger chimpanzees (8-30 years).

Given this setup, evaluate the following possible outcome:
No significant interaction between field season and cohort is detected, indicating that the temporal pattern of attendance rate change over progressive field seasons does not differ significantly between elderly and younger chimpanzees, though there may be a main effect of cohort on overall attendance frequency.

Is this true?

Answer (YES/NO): NO